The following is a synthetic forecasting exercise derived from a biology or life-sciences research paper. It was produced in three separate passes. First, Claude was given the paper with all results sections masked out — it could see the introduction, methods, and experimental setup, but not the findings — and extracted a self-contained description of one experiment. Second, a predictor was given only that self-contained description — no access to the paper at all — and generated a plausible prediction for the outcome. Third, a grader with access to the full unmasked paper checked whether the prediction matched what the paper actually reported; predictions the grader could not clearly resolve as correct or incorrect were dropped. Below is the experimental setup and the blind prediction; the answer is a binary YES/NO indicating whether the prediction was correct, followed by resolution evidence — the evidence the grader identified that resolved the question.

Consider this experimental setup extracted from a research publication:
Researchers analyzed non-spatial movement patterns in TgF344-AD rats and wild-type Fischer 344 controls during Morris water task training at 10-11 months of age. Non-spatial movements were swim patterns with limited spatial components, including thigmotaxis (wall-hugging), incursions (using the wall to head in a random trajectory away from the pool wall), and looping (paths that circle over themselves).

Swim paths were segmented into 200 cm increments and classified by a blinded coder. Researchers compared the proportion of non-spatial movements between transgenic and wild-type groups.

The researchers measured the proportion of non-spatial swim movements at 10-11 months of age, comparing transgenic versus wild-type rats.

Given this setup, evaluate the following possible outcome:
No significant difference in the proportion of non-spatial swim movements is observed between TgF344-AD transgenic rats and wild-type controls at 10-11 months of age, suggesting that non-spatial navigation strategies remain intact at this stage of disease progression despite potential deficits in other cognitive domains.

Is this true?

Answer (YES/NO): NO